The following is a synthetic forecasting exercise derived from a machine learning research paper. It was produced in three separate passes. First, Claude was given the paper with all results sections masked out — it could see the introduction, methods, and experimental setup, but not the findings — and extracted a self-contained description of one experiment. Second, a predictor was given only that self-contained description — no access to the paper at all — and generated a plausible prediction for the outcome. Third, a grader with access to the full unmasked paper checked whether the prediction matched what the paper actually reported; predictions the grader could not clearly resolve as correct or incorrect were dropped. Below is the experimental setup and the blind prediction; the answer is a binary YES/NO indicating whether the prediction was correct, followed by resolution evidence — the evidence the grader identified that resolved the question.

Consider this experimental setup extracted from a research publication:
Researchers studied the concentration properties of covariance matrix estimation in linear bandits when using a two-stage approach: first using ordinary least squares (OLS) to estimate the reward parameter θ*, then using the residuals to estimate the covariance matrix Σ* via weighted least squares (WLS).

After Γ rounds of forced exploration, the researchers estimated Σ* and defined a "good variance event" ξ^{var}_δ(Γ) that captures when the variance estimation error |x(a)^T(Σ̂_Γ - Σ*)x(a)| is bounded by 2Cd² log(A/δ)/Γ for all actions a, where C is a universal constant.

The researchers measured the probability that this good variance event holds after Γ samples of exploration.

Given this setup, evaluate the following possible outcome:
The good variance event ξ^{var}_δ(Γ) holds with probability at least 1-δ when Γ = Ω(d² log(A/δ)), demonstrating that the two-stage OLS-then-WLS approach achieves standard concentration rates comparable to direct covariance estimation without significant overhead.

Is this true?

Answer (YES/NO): NO